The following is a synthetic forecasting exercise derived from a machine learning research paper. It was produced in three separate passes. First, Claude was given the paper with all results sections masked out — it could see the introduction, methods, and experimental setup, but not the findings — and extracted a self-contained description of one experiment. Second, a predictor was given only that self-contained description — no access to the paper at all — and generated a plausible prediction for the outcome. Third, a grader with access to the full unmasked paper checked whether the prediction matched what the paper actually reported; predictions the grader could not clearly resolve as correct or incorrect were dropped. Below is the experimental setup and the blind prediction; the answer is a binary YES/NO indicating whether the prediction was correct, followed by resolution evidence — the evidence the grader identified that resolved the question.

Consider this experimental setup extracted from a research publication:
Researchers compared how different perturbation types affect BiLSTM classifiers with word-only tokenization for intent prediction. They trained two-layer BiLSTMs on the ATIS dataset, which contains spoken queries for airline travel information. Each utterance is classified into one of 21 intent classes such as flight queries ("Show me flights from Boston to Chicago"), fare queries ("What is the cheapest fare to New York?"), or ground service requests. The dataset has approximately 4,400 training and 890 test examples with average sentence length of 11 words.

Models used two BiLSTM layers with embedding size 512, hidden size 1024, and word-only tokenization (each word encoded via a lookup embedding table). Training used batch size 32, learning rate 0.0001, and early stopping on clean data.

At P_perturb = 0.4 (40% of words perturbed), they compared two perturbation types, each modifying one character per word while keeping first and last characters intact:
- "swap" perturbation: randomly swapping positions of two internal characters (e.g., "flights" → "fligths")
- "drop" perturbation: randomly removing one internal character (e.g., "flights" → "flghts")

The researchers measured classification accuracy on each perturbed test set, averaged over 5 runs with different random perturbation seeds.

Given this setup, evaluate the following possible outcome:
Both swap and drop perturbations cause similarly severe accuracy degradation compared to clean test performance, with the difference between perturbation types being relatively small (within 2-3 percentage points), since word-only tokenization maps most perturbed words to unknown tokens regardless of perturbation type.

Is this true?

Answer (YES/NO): NO